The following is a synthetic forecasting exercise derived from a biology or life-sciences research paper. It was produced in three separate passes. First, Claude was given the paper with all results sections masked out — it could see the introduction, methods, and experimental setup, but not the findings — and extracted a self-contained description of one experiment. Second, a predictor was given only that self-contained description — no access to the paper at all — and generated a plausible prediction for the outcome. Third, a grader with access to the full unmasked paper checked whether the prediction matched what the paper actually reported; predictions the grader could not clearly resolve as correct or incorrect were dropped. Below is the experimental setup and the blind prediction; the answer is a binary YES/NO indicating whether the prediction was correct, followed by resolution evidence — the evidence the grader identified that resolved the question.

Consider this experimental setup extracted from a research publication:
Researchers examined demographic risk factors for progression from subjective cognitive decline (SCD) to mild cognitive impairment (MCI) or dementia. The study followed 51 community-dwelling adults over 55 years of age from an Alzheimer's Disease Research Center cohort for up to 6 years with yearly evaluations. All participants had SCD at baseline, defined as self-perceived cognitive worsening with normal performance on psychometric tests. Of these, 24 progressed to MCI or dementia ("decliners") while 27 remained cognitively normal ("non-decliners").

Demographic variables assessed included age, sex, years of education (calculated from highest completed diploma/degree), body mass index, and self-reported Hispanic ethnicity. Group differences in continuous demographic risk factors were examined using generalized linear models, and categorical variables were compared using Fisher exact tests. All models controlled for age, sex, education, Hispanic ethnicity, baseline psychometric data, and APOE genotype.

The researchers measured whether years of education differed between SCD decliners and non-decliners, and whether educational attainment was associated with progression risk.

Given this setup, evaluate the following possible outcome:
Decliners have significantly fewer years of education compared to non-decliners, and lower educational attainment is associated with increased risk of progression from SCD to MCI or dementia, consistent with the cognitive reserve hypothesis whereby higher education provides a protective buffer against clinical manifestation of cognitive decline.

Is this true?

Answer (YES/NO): YES